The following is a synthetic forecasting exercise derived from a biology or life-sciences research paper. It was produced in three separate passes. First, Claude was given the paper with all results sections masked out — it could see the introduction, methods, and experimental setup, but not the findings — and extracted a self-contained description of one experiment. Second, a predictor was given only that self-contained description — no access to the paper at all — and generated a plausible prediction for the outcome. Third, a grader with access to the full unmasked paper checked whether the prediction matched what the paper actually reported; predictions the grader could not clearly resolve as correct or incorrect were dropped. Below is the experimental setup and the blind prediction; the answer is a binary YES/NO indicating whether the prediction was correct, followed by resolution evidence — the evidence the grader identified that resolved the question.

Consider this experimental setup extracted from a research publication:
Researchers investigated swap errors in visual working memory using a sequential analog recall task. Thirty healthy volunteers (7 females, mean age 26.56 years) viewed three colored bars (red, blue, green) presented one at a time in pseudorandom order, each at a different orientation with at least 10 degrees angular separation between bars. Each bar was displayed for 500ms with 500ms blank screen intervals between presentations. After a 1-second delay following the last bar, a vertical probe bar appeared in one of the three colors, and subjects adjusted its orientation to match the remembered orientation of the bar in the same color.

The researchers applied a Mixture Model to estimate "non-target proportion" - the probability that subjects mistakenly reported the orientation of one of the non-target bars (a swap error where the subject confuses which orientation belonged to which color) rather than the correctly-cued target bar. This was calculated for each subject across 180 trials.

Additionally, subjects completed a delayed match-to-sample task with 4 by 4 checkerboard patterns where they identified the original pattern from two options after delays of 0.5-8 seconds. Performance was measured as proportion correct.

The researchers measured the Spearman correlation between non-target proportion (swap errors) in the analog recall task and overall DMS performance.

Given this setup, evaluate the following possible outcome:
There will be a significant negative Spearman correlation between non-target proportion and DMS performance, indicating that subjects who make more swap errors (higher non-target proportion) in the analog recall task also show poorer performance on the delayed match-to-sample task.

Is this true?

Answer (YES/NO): YES